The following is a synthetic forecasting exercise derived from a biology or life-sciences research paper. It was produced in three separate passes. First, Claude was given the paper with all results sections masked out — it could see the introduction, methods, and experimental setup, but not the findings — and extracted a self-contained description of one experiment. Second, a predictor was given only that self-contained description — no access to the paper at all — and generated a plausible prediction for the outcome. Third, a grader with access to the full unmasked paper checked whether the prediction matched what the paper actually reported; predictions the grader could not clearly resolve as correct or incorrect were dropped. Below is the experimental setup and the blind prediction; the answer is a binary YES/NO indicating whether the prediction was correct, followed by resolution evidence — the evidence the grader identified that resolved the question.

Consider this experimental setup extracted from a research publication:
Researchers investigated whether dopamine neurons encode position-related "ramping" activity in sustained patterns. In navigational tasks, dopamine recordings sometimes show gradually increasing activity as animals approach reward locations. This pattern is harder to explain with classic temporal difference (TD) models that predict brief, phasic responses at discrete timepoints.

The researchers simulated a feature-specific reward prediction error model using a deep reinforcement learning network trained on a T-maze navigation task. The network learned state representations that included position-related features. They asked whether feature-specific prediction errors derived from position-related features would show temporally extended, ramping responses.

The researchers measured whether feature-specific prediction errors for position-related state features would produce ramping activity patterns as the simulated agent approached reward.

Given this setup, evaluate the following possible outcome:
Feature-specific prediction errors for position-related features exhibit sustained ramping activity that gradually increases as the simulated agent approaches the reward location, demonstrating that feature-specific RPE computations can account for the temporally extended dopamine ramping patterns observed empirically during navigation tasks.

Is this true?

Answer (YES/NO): NO